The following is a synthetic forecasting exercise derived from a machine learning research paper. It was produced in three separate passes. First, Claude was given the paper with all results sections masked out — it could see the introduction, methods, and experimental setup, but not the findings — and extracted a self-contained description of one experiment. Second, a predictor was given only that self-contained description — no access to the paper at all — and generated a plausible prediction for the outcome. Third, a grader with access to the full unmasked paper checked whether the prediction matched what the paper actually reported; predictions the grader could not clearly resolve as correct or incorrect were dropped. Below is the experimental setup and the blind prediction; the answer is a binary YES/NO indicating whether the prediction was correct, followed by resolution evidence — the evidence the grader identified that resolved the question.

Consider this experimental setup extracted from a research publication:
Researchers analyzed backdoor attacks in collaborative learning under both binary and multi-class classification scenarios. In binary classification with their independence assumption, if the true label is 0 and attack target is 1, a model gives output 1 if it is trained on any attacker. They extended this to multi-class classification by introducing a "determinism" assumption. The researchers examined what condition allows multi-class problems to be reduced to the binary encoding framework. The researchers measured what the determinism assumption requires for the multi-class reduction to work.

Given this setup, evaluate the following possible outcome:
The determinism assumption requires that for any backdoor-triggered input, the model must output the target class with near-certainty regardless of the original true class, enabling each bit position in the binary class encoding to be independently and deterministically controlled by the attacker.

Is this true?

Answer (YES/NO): NO